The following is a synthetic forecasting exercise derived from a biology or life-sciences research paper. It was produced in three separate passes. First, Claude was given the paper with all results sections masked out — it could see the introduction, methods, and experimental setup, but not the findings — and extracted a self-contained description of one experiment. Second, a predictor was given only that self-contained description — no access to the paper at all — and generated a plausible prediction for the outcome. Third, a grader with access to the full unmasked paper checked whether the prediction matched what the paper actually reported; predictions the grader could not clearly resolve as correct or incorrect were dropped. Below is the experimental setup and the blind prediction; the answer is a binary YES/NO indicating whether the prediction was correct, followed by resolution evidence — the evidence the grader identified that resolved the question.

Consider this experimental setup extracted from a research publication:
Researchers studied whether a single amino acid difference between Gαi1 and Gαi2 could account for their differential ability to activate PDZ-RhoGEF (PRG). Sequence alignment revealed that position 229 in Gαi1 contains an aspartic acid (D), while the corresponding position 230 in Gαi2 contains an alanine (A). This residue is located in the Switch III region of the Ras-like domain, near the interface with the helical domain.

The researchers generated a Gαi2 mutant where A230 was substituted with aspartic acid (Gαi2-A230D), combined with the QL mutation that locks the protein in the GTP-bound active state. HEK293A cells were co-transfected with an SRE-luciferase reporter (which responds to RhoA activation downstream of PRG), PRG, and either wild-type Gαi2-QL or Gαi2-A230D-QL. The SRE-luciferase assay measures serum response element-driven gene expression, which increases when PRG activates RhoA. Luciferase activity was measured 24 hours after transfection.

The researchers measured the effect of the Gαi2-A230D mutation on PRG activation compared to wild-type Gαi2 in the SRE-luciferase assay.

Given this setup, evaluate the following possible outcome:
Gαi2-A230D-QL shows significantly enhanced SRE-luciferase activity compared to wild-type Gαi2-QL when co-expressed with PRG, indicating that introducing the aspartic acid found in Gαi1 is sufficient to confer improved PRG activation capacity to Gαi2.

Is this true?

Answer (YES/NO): YES